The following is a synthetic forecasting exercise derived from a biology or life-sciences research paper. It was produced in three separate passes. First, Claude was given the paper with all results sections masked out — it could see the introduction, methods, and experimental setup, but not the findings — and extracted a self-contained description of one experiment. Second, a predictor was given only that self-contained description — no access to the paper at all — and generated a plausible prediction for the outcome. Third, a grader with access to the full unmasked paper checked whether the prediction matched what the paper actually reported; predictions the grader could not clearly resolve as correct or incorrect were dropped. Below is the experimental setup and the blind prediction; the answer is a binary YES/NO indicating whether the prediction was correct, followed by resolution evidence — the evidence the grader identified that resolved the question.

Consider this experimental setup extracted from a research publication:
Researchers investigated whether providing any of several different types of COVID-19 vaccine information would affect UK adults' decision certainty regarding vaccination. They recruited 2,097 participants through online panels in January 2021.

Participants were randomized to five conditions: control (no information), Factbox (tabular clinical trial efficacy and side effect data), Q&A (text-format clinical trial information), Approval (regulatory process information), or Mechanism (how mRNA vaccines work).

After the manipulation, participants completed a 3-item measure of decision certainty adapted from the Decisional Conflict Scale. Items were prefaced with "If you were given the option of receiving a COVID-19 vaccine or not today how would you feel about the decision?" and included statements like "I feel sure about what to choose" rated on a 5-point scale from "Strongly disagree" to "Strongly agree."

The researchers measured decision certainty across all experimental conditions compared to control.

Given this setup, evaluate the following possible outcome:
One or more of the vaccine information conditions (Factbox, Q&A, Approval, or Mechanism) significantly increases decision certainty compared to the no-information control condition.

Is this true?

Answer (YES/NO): NO